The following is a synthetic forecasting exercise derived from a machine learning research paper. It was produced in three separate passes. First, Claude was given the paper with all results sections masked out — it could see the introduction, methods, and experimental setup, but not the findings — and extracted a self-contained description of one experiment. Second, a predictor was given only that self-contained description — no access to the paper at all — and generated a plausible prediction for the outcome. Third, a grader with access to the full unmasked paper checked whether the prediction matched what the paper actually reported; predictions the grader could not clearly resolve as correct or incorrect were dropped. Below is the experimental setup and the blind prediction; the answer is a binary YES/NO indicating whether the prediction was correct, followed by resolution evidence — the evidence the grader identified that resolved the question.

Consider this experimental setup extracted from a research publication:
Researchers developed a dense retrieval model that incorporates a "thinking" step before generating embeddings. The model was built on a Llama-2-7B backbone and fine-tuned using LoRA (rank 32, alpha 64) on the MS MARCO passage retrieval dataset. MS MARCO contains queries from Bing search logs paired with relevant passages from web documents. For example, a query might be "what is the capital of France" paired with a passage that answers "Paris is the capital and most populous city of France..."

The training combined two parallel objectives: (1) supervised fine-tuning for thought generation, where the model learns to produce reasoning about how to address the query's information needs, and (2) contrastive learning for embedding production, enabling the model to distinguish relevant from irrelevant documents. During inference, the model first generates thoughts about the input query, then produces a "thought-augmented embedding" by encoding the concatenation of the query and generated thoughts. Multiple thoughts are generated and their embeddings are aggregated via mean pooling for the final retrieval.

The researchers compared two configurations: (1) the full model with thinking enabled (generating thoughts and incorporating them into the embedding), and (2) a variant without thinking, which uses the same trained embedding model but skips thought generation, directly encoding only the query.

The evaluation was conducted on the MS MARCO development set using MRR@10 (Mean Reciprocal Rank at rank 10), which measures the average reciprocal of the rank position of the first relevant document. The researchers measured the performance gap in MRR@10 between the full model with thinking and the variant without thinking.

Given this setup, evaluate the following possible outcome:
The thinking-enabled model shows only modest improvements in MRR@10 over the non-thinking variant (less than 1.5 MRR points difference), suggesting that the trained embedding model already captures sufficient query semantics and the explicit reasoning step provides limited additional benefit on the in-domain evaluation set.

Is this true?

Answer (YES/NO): YES